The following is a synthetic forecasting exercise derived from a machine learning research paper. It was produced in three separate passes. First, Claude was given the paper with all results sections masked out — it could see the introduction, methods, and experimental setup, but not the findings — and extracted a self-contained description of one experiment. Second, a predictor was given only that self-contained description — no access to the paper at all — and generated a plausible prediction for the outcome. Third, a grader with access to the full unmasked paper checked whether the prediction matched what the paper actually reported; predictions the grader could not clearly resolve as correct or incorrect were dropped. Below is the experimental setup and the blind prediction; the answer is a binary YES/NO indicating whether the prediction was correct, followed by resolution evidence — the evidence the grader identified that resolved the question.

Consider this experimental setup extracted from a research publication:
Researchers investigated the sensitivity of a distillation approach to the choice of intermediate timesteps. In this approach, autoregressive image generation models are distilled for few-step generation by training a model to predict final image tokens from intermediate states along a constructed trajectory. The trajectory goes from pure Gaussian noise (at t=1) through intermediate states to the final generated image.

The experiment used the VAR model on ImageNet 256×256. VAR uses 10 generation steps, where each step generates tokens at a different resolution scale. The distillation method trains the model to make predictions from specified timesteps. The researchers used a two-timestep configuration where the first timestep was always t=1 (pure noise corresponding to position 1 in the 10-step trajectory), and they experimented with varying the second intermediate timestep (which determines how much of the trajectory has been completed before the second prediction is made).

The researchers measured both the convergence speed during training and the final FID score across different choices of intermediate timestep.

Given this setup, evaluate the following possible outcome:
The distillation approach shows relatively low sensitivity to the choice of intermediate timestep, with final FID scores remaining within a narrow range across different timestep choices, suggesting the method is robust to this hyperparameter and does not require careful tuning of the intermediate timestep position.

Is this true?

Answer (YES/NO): YES